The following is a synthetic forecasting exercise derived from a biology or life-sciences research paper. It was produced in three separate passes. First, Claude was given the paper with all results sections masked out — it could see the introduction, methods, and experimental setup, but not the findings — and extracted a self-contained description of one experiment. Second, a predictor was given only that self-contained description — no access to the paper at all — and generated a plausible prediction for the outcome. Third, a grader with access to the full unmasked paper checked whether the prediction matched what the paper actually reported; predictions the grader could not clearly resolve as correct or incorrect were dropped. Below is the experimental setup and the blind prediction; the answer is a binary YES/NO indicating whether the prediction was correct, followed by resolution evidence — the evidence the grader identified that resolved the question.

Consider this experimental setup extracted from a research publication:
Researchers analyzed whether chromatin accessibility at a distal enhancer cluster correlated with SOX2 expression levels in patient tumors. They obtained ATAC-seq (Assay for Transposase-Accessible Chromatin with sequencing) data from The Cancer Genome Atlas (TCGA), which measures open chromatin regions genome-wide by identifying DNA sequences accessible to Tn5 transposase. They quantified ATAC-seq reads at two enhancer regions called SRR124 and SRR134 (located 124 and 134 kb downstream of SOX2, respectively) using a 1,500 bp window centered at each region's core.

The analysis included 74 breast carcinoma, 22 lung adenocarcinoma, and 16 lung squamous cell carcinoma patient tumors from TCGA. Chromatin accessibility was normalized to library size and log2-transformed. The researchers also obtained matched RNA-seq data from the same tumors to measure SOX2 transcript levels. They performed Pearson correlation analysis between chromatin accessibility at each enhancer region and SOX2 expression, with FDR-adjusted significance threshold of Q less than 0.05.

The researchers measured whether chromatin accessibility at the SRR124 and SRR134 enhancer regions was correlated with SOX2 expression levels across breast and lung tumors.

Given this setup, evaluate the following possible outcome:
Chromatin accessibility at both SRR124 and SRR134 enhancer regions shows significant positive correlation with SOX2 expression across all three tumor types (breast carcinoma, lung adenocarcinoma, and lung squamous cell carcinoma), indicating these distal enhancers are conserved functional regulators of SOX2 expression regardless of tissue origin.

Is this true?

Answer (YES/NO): YES